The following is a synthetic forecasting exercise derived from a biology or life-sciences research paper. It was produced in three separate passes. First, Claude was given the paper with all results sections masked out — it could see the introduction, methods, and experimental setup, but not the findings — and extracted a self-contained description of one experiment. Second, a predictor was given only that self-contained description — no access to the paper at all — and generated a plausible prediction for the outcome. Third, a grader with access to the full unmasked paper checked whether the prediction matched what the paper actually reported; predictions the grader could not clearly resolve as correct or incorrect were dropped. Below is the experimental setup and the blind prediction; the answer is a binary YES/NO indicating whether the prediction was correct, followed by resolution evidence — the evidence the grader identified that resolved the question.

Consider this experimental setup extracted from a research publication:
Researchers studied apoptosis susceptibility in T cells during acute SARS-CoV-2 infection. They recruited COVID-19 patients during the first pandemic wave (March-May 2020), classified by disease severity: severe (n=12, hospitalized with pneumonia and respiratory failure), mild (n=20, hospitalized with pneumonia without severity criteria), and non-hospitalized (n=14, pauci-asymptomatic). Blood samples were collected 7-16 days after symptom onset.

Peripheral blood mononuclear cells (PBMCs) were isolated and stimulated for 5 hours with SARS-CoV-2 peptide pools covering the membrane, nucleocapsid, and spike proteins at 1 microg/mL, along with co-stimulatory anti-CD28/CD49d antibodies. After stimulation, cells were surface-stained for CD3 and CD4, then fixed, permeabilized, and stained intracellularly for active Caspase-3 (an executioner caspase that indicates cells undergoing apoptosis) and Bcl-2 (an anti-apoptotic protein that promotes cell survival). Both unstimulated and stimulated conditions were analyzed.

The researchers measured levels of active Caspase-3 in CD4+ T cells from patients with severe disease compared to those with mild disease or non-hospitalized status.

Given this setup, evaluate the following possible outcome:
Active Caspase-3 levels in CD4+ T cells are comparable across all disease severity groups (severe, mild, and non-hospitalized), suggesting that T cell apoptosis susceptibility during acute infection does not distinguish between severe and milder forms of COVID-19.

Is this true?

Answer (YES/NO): NO